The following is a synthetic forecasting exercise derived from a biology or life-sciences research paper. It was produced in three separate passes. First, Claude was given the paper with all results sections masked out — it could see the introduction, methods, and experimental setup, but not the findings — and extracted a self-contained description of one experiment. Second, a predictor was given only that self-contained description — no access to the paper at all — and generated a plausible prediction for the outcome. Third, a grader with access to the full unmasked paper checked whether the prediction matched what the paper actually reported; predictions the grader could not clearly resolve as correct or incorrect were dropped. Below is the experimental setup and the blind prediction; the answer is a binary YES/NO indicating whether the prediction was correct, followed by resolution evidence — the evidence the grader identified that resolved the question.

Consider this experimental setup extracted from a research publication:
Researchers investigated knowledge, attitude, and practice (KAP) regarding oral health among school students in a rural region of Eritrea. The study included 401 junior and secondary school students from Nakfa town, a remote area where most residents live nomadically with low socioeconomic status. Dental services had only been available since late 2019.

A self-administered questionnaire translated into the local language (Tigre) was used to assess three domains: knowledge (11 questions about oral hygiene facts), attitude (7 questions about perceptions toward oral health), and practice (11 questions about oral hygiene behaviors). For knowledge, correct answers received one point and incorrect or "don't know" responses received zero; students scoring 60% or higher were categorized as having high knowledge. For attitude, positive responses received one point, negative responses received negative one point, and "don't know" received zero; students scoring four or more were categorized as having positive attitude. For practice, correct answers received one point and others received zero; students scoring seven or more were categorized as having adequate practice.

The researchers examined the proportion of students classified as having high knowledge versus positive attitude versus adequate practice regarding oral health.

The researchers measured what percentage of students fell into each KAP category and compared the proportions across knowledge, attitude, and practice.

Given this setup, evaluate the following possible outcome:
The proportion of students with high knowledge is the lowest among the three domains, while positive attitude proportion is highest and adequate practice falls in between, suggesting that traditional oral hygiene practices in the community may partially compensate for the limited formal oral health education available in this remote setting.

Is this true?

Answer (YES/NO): NO